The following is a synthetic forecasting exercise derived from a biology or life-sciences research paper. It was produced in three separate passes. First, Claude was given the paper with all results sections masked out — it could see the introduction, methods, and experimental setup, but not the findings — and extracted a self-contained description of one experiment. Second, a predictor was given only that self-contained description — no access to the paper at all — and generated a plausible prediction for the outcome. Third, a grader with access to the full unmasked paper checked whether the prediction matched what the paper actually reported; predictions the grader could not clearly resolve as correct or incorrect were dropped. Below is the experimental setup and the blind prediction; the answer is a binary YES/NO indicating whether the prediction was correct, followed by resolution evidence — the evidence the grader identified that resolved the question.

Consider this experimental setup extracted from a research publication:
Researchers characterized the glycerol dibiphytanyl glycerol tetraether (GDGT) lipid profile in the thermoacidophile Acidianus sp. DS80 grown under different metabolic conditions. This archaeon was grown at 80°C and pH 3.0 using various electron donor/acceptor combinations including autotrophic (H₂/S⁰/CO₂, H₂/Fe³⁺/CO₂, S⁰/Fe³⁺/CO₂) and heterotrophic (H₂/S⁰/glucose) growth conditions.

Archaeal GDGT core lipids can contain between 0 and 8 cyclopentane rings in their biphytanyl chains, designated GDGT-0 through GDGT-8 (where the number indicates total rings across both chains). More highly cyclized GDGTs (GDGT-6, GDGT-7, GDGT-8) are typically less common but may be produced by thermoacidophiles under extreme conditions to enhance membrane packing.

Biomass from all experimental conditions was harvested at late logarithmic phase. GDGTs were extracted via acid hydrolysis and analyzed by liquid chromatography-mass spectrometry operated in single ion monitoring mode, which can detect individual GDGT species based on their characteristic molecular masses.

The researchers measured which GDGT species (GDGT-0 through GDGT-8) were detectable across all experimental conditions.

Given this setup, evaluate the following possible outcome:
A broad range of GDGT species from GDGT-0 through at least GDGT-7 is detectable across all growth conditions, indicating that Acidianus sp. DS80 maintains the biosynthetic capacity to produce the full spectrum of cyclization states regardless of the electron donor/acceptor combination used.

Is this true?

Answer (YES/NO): NO